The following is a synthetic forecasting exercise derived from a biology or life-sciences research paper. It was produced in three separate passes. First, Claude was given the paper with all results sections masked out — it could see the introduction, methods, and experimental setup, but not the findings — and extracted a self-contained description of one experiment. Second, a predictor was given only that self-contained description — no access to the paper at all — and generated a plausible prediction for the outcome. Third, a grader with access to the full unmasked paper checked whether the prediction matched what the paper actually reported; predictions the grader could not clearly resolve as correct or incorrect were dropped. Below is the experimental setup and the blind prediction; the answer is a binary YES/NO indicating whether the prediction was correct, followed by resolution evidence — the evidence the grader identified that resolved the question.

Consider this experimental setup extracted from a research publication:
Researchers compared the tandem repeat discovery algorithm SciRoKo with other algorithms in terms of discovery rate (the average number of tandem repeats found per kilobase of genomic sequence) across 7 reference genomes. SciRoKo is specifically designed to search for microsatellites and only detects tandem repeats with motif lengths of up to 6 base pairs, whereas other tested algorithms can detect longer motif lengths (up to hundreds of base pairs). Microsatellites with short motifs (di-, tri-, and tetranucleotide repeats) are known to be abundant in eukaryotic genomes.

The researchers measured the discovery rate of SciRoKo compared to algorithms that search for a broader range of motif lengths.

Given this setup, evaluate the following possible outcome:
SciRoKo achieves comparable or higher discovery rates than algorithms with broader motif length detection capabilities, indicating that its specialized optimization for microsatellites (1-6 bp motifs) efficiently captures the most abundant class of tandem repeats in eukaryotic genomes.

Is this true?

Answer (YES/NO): NO